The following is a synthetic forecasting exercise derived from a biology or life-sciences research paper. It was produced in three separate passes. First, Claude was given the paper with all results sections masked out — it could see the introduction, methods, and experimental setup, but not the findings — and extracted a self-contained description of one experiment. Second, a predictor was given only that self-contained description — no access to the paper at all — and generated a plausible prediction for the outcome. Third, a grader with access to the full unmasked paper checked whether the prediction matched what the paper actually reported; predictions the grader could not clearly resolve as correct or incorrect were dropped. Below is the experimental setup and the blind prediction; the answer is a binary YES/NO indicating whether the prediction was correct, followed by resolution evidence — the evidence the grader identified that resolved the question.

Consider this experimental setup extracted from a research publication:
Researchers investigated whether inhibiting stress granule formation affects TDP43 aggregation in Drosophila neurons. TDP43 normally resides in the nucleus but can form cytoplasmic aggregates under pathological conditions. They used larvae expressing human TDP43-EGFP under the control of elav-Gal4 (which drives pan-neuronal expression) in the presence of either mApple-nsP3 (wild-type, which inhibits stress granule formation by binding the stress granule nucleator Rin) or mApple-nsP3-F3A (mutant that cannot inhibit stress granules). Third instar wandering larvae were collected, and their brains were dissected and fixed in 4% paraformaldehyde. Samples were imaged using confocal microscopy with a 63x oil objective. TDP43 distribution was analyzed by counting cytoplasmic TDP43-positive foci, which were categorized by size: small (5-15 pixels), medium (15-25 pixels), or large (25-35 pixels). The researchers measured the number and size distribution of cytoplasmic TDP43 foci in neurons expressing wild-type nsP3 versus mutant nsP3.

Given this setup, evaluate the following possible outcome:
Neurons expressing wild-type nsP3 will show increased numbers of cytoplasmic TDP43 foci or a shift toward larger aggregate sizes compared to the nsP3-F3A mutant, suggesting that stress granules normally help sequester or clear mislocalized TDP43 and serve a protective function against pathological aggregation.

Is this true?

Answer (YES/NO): NO